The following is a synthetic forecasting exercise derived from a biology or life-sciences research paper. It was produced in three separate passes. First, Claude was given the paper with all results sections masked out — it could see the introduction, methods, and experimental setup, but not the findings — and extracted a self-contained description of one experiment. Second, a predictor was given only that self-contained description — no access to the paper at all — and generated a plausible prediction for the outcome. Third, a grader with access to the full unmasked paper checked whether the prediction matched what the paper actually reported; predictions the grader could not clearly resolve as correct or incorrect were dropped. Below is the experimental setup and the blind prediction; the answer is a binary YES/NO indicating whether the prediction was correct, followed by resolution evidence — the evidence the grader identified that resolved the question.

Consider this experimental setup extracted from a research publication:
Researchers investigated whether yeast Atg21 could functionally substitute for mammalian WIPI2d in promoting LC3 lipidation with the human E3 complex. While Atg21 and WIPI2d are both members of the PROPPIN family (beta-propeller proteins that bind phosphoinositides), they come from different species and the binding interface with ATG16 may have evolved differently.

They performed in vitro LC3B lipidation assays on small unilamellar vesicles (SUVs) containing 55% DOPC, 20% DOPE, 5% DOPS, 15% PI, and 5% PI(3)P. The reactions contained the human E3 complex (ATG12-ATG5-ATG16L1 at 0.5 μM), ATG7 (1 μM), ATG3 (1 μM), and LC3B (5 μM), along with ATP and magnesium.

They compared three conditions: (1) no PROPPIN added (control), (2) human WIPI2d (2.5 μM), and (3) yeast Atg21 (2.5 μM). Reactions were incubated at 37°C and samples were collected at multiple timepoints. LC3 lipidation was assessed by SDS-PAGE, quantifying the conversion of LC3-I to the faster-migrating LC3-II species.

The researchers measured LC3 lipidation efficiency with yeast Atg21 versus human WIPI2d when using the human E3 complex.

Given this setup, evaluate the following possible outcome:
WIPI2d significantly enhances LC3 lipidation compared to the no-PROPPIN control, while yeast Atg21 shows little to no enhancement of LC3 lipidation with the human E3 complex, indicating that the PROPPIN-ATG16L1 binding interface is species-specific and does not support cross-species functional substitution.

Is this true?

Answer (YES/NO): NO